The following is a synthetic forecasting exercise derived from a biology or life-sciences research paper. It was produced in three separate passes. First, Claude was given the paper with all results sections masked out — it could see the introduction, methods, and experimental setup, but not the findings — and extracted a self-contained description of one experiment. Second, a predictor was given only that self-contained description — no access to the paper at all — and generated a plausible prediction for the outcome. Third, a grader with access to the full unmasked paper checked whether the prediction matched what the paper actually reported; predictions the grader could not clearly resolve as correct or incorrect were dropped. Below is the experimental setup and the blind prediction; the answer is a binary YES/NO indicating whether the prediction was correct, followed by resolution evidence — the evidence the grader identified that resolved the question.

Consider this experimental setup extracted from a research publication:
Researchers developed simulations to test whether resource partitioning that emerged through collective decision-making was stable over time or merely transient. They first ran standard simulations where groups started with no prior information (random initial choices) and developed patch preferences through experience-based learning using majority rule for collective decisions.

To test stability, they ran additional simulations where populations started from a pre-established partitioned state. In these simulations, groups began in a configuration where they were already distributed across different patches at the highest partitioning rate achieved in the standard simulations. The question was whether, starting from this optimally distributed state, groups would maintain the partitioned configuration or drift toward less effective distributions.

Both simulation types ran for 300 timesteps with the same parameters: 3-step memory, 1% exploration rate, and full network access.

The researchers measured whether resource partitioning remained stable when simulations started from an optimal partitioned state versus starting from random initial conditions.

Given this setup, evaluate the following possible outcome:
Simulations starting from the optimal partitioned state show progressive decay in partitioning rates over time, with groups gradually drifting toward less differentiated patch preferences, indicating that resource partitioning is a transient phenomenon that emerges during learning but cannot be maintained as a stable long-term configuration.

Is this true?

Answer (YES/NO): NO